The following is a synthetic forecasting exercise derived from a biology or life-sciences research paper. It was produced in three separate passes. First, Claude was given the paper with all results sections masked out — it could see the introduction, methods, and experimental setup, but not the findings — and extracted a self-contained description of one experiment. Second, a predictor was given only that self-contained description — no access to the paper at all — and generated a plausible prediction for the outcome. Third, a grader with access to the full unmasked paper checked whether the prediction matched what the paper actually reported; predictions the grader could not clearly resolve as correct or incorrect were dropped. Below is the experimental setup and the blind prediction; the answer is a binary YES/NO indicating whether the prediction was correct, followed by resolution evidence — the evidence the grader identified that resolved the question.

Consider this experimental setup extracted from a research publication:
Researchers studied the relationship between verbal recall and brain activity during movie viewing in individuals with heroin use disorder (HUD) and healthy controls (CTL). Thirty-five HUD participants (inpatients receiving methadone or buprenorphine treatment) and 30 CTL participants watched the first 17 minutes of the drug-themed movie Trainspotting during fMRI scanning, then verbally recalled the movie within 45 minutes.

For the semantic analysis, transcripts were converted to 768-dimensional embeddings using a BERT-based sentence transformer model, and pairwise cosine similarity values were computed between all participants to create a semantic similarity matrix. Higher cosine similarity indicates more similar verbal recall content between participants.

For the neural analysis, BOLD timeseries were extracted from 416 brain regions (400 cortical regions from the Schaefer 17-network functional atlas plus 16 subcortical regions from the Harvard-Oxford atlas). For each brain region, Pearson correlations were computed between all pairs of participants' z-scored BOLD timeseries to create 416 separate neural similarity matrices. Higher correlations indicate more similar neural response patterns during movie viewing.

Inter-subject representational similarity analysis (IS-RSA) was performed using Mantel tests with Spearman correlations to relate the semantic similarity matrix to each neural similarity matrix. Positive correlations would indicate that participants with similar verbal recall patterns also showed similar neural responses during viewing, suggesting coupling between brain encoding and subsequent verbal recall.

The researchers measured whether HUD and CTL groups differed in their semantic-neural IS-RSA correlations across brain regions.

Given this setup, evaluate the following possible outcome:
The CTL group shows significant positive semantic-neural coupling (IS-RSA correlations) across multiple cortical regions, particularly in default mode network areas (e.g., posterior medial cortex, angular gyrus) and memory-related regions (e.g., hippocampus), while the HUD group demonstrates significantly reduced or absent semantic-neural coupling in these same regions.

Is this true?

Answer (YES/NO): NO